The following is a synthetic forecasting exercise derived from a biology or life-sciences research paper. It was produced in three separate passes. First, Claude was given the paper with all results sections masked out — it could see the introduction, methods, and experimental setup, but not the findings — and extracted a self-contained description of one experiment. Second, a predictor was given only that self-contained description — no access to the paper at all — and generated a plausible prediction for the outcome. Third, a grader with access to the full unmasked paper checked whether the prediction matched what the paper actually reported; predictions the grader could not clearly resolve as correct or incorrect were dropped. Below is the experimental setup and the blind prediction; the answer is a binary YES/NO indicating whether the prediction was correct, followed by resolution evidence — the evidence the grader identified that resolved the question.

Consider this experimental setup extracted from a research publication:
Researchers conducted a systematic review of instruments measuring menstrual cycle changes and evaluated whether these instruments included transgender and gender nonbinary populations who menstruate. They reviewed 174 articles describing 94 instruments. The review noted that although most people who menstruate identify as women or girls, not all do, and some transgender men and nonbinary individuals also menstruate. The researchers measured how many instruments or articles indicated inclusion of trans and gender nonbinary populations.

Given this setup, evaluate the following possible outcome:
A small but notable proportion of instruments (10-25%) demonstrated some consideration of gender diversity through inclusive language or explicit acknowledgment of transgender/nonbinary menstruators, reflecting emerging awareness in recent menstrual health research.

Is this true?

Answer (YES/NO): NO